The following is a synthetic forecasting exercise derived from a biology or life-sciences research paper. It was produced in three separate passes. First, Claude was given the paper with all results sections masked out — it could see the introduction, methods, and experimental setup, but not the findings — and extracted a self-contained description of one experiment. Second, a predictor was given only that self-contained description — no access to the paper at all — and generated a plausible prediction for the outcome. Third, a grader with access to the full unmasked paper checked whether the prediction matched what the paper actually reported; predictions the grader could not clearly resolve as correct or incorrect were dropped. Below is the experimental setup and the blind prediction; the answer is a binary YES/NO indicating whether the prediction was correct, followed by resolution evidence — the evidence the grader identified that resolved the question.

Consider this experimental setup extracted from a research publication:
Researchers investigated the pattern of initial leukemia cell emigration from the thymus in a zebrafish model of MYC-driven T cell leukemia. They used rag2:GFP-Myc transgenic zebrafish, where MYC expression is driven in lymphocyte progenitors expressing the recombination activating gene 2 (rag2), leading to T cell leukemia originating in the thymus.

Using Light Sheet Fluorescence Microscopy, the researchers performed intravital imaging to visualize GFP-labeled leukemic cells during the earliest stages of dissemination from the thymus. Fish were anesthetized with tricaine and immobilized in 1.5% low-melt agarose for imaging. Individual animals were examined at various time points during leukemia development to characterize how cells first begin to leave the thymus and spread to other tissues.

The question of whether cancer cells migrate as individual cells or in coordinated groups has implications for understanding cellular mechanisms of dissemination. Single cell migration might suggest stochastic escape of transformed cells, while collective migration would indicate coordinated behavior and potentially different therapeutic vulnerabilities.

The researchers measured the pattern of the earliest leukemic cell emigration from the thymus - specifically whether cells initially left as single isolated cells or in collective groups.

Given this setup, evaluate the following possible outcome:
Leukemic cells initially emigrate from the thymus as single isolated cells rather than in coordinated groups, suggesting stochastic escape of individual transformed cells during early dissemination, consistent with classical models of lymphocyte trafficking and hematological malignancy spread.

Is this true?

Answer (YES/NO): NO